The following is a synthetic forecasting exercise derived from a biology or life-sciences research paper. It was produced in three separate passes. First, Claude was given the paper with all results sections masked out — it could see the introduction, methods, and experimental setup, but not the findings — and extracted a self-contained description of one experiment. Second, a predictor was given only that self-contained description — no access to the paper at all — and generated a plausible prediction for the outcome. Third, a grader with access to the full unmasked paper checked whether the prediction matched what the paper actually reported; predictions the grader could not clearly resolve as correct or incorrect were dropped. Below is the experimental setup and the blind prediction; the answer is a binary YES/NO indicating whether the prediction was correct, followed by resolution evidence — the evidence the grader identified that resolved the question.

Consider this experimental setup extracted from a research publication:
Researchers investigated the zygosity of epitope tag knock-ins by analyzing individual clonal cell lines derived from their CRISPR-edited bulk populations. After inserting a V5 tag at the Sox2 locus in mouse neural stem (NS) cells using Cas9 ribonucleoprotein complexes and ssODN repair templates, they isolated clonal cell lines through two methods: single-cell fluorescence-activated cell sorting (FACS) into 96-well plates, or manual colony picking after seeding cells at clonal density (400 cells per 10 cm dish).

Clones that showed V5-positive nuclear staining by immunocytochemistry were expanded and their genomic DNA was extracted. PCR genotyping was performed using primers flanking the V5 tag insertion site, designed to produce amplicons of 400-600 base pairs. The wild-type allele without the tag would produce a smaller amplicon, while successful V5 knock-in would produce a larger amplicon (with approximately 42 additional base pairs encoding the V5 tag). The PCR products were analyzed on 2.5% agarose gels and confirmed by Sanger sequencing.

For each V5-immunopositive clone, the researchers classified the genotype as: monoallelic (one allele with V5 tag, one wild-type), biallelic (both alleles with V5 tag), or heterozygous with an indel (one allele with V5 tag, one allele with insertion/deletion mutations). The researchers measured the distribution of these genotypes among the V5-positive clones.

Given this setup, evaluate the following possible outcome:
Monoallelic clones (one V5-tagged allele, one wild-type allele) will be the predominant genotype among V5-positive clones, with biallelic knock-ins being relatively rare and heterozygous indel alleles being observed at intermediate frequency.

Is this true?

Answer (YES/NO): NO